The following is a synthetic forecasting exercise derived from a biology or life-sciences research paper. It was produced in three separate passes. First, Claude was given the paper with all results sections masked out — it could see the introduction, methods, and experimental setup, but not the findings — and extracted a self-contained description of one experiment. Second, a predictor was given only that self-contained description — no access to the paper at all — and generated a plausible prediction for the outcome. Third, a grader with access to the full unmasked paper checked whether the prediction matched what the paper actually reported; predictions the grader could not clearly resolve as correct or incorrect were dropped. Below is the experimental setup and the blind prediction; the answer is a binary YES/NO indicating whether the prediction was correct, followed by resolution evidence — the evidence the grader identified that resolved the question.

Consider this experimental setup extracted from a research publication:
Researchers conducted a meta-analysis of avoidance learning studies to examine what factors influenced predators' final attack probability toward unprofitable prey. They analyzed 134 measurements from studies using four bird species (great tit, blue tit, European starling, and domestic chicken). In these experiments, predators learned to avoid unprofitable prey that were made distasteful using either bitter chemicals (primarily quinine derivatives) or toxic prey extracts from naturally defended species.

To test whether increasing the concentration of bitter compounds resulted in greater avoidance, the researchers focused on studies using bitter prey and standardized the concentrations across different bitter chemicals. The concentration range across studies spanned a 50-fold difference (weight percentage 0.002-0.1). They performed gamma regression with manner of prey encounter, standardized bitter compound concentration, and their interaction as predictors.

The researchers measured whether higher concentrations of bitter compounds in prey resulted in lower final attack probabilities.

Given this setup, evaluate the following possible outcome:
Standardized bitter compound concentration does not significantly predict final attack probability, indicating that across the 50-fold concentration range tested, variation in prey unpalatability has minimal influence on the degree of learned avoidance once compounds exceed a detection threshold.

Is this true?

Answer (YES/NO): YES